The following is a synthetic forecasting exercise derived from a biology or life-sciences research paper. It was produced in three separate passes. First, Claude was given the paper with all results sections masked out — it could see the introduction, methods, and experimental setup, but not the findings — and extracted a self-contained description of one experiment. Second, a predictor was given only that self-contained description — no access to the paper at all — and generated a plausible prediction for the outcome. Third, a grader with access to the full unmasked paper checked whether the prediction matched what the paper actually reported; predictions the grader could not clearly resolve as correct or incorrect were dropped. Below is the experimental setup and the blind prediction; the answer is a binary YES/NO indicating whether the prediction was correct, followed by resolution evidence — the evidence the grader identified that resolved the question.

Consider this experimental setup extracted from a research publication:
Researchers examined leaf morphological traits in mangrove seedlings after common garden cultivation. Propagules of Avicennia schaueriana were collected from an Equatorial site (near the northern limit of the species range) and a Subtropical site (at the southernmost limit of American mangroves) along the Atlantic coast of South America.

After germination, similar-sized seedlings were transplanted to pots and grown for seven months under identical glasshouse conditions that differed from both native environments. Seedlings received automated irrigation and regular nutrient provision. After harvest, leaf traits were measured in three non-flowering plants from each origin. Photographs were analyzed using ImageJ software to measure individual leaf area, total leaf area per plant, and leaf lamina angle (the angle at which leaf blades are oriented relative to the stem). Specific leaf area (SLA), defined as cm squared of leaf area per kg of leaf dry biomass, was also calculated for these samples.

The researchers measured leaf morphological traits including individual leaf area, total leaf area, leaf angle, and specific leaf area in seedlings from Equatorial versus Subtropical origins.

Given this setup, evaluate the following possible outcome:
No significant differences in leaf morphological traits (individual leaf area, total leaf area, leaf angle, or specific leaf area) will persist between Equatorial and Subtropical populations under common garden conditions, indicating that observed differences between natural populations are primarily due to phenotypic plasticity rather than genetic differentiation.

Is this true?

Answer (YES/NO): NO